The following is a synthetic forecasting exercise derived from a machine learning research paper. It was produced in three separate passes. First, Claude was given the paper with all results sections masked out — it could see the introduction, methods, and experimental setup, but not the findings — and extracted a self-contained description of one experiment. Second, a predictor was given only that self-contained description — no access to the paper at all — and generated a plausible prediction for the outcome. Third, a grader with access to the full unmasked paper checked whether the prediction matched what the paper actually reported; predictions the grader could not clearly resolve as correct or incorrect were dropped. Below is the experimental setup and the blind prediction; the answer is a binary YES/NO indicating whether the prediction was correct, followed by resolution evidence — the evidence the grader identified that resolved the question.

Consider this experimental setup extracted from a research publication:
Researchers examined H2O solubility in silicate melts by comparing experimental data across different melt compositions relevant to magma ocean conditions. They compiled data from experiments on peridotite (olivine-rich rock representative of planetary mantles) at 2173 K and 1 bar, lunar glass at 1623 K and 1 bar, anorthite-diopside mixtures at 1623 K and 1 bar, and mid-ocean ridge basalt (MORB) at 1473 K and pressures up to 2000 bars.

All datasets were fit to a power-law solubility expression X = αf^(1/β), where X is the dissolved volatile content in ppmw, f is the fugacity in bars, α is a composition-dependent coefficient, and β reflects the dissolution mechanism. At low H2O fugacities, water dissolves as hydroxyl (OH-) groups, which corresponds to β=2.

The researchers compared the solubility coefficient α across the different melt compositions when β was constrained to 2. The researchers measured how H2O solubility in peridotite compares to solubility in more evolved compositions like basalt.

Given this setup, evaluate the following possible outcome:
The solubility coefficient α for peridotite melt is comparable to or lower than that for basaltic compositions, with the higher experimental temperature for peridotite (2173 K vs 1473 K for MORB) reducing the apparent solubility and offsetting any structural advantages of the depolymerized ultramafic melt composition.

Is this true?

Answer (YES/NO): YES